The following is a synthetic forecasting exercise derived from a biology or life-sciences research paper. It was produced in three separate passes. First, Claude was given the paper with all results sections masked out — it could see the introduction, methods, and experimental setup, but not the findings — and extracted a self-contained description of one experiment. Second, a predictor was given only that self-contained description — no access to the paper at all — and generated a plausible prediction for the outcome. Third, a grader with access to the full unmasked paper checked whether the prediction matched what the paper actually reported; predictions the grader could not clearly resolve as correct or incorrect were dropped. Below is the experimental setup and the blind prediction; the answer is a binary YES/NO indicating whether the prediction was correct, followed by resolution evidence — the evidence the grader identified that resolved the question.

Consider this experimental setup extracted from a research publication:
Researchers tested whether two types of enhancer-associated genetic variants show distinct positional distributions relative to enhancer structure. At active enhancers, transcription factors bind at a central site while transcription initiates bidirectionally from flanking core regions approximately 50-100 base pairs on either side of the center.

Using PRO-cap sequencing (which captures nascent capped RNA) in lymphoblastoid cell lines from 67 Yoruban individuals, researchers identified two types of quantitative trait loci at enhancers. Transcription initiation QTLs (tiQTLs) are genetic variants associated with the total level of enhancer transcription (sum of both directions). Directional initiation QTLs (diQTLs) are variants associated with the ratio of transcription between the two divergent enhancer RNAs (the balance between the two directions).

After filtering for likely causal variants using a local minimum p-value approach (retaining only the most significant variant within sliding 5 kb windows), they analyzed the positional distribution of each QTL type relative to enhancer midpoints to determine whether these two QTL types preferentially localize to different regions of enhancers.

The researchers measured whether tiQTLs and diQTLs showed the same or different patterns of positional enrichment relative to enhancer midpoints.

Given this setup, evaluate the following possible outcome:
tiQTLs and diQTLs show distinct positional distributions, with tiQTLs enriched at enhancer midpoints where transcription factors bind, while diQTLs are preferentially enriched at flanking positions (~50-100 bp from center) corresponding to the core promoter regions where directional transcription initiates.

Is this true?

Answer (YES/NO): YES